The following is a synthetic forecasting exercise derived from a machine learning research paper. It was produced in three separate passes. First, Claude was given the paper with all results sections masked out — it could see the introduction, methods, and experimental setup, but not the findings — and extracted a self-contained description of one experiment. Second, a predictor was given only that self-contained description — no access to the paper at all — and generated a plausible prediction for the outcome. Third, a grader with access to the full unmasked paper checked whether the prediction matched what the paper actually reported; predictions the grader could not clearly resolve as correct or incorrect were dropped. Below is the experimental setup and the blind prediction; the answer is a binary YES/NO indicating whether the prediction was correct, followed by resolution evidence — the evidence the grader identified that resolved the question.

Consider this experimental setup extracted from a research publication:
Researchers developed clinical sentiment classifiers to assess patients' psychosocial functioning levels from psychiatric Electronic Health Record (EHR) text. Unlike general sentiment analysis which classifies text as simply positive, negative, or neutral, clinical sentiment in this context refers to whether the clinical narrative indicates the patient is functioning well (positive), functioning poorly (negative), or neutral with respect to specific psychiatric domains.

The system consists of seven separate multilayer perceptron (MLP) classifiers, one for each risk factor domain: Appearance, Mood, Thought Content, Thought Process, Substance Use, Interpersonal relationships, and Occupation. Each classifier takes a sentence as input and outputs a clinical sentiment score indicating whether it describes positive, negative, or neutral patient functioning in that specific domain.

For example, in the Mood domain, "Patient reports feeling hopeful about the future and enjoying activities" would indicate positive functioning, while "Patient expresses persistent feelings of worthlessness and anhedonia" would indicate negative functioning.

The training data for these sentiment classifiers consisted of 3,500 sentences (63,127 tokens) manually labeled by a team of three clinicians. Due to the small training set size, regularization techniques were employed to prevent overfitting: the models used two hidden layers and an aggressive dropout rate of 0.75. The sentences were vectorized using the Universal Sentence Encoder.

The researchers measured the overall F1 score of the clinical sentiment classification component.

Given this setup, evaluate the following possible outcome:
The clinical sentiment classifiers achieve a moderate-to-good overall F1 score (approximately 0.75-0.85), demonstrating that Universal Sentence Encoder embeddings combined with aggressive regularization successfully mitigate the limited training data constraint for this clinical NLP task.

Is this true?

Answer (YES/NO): NO